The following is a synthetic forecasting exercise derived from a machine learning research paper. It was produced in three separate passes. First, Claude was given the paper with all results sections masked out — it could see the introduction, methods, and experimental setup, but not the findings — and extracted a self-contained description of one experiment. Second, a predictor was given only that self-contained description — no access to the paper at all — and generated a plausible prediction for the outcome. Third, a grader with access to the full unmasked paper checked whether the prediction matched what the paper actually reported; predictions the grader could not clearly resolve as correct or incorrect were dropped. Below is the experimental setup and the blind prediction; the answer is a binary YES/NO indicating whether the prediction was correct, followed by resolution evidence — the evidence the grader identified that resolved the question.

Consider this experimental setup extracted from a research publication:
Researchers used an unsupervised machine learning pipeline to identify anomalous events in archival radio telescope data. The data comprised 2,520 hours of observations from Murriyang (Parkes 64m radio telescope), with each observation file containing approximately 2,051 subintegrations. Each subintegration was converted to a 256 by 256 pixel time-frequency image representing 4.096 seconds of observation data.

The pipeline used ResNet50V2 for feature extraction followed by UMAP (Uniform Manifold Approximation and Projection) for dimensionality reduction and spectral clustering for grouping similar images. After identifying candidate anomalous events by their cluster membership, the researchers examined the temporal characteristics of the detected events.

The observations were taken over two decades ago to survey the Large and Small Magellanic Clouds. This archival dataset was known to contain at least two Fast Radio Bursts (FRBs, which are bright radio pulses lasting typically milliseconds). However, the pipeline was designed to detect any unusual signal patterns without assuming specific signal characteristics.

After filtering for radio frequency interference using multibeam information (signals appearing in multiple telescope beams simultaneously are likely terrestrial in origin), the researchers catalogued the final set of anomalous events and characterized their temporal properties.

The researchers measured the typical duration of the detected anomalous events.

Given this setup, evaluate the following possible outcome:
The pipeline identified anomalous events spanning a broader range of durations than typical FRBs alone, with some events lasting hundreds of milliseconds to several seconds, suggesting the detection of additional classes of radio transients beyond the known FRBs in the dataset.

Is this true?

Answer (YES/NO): NO